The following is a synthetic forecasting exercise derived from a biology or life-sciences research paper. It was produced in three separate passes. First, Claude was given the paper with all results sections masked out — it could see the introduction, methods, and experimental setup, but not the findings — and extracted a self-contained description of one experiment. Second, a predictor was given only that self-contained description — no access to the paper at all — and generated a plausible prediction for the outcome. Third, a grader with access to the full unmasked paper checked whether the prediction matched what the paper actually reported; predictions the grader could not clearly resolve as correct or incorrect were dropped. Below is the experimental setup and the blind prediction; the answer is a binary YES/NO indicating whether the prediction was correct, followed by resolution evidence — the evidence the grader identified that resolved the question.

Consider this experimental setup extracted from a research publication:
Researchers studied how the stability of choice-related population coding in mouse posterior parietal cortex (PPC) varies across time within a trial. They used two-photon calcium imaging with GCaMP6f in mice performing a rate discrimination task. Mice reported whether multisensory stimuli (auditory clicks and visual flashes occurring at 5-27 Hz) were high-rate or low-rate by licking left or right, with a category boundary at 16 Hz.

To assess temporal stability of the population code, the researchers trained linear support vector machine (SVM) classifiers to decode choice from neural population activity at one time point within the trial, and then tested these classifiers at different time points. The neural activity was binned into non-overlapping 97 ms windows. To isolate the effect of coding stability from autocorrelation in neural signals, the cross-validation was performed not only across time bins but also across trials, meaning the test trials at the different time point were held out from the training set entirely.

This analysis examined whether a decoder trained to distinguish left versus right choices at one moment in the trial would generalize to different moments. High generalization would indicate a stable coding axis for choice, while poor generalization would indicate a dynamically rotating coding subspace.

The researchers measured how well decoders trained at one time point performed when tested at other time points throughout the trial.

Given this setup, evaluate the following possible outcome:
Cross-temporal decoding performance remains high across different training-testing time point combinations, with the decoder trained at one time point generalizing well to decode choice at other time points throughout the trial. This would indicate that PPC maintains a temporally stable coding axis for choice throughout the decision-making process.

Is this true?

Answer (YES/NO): NO